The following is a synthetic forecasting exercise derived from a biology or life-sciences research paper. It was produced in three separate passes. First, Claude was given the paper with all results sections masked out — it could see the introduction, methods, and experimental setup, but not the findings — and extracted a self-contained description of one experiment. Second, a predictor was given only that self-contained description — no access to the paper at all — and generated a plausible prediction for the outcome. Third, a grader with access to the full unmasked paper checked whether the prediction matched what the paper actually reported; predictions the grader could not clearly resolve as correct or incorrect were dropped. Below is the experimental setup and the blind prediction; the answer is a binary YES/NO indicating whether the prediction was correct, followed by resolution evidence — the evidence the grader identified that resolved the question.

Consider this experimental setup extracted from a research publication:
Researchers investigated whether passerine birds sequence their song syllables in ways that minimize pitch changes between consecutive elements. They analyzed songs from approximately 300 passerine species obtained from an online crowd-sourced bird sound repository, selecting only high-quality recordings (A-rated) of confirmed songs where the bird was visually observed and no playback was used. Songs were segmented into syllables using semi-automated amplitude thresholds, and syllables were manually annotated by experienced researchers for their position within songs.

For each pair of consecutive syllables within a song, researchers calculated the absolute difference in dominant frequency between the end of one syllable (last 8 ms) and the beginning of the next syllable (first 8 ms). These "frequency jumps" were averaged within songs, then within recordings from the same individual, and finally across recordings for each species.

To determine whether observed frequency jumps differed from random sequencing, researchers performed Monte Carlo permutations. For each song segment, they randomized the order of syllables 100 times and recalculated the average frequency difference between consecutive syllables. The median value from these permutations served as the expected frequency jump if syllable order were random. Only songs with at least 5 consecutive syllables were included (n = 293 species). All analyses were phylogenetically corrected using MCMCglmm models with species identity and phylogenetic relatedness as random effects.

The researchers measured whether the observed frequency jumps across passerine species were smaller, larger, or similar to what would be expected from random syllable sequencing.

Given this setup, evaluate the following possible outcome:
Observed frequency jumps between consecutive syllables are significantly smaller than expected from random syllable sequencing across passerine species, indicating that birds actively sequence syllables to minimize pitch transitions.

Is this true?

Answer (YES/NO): YES